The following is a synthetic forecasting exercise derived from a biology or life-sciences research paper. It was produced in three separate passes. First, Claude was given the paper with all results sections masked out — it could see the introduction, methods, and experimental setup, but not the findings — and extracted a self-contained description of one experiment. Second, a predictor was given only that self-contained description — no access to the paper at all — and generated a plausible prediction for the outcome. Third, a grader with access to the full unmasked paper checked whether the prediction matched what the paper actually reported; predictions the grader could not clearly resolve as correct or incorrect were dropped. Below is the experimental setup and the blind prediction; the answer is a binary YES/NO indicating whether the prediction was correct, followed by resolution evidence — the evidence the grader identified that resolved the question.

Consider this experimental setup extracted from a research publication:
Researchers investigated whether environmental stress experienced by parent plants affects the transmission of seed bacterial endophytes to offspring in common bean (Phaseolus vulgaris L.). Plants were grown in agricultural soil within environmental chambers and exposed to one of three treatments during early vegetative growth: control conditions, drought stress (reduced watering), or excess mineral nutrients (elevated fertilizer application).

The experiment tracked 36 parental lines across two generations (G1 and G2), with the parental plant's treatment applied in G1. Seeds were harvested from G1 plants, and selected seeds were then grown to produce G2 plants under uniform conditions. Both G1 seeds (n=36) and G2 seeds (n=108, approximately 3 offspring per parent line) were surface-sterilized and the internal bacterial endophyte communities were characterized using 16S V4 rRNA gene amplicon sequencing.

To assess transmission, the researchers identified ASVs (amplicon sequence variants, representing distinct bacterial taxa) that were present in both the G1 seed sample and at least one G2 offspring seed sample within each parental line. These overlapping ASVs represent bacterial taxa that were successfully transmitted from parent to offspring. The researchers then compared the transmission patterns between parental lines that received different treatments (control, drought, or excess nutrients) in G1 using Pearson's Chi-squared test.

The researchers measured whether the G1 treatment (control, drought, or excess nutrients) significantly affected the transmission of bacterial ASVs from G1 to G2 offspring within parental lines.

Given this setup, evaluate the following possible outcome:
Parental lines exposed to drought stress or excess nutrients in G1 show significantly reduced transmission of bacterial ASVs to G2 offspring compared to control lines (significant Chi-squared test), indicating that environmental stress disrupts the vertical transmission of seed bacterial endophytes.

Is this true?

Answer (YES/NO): NO